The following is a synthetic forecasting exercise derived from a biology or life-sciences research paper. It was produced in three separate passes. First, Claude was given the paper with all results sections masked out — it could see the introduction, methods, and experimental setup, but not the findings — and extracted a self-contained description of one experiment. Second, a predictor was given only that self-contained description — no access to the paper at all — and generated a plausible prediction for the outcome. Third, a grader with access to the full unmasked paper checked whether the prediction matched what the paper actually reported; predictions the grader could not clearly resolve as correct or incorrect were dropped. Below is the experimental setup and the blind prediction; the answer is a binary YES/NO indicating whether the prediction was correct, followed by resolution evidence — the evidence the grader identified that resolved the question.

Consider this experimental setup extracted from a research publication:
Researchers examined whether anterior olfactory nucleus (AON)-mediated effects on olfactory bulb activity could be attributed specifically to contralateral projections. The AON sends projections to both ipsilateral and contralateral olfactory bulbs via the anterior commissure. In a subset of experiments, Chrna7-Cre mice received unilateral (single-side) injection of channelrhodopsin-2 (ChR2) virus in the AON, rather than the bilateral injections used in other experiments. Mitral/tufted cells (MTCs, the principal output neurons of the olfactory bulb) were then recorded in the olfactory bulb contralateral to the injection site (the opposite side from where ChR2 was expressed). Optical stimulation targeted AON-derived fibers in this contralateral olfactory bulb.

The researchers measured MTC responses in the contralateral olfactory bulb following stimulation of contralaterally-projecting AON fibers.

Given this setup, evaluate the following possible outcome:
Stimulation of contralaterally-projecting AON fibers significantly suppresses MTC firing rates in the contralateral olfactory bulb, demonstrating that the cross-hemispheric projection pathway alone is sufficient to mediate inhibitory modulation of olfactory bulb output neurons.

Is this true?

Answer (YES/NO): YES